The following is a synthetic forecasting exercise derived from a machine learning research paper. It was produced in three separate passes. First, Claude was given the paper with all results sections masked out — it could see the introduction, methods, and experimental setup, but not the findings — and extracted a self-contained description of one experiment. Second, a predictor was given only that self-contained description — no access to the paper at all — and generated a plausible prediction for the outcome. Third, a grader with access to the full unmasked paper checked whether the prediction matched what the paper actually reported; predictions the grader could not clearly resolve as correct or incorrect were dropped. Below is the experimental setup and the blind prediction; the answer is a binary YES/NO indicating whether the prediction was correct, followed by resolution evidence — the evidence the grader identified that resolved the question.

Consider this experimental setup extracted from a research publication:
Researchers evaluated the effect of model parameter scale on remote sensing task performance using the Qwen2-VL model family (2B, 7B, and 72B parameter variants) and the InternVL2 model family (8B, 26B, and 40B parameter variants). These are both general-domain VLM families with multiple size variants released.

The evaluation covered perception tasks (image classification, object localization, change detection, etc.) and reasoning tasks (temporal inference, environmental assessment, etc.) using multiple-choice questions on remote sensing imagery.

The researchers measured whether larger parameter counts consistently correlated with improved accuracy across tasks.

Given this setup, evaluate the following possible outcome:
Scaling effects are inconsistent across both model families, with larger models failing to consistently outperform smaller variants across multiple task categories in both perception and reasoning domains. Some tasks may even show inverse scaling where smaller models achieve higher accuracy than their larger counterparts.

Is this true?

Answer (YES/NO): NO